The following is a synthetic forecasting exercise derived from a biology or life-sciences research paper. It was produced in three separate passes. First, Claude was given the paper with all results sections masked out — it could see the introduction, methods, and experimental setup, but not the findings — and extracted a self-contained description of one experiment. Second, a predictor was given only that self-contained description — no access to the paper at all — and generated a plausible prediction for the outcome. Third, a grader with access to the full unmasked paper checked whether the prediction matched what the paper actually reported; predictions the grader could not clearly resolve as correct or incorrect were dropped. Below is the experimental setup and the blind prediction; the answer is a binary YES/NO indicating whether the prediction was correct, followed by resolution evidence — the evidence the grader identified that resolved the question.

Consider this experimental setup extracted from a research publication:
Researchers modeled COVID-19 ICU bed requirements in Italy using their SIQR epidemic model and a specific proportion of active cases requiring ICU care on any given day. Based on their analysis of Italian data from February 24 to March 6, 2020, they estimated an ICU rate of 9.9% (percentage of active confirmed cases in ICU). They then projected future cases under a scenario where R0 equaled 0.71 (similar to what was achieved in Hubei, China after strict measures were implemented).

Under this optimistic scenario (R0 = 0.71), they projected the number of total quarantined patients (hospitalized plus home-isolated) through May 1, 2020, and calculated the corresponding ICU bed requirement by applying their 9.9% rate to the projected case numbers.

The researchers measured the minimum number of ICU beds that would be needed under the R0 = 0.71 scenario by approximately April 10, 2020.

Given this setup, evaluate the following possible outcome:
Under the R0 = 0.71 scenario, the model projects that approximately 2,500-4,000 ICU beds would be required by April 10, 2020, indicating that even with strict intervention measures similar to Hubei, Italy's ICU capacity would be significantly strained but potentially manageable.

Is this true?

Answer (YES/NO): NO